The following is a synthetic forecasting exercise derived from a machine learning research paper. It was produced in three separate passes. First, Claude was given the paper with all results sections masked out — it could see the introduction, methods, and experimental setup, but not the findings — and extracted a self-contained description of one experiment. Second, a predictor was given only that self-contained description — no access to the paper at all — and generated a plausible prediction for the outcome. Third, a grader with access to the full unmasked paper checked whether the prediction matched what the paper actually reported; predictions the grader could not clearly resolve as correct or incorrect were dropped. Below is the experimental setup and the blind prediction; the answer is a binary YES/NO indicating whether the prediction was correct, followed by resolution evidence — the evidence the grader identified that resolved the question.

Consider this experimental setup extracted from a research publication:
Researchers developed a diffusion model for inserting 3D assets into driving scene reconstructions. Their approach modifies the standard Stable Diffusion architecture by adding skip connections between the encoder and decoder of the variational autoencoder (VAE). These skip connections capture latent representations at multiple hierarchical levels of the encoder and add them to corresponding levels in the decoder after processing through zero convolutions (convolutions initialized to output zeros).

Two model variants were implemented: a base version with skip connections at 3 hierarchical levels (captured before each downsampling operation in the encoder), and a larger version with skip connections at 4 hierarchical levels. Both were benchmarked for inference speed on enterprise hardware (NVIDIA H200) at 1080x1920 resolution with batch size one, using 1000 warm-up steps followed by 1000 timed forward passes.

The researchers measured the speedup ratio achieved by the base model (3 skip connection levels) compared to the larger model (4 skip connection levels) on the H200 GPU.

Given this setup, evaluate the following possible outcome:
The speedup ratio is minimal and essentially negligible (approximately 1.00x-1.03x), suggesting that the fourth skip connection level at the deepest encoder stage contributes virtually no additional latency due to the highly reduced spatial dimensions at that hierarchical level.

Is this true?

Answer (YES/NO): NO